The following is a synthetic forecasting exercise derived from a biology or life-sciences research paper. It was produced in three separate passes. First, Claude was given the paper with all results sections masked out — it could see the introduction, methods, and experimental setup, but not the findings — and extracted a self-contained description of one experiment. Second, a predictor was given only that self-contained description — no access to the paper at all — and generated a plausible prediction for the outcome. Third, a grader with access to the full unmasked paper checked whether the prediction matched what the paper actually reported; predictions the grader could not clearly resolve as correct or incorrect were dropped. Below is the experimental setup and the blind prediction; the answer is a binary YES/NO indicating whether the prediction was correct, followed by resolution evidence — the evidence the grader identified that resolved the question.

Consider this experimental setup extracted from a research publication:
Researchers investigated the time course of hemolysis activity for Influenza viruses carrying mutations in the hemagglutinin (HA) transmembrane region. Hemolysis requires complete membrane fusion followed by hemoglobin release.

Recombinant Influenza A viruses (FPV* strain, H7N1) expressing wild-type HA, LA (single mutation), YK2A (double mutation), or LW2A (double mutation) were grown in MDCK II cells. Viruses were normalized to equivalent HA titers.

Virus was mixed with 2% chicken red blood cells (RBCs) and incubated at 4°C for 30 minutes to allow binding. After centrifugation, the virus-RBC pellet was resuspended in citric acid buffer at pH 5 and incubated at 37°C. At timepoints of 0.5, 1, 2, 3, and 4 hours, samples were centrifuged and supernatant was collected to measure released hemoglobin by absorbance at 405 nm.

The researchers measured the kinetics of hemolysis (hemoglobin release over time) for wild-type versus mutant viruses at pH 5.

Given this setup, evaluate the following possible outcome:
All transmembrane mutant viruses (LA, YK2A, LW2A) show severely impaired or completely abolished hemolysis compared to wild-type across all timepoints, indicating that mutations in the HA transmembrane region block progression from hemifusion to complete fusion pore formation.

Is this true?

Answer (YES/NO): NO